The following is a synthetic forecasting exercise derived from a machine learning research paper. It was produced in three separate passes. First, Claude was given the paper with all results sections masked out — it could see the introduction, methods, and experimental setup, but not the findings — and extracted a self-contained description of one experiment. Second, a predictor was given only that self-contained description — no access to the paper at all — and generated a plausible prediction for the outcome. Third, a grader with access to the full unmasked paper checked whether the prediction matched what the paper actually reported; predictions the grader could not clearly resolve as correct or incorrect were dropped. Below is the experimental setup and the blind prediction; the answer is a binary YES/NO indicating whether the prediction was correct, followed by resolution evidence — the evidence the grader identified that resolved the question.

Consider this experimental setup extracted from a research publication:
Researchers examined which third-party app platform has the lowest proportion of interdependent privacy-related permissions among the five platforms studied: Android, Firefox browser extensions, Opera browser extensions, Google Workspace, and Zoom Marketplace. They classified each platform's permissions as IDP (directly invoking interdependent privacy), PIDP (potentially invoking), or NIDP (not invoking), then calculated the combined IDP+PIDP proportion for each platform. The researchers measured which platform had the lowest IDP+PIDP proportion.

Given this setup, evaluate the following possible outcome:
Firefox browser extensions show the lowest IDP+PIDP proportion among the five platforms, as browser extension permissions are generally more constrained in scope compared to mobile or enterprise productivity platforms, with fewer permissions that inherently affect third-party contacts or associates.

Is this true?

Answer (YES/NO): NO